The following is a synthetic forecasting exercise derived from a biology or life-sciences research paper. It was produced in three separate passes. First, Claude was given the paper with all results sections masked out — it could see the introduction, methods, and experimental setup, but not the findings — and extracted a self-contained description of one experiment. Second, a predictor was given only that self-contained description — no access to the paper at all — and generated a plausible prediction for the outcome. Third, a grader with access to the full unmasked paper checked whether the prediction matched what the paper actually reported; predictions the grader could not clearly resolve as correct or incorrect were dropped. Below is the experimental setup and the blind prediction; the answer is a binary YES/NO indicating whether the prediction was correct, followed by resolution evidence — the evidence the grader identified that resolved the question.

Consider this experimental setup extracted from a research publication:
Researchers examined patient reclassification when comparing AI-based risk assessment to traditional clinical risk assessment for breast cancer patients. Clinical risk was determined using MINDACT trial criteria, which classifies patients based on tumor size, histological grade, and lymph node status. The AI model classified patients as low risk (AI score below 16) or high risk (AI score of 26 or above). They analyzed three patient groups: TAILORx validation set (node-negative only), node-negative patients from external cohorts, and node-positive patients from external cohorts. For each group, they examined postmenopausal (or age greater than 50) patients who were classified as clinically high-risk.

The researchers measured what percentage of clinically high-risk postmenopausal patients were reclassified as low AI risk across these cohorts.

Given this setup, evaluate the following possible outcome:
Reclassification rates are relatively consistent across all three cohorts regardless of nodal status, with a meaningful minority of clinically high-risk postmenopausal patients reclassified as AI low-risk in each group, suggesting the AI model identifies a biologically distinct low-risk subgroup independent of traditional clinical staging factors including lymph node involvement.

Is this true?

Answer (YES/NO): NO